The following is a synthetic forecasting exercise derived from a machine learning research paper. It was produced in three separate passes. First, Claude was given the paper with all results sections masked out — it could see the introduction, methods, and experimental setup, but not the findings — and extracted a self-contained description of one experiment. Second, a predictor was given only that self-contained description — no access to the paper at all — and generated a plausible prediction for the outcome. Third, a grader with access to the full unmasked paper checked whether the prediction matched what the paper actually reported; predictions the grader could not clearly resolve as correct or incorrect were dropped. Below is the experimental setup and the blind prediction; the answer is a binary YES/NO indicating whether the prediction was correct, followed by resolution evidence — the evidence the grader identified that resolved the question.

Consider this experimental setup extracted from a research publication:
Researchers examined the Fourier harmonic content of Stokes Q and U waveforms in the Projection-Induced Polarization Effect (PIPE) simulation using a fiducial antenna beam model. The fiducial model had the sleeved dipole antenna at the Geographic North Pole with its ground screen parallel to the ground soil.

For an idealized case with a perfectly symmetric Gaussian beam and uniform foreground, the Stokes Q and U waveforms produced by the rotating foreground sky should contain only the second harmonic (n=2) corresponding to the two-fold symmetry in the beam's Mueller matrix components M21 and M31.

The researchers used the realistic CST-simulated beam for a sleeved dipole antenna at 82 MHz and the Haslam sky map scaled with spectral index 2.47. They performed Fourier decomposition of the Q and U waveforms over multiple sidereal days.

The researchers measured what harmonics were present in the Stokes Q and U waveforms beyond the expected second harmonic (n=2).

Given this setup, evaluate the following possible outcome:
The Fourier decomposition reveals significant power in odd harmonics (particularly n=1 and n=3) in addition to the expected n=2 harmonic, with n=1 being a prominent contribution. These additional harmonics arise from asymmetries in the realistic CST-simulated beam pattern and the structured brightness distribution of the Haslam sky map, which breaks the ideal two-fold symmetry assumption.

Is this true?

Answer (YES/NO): NO